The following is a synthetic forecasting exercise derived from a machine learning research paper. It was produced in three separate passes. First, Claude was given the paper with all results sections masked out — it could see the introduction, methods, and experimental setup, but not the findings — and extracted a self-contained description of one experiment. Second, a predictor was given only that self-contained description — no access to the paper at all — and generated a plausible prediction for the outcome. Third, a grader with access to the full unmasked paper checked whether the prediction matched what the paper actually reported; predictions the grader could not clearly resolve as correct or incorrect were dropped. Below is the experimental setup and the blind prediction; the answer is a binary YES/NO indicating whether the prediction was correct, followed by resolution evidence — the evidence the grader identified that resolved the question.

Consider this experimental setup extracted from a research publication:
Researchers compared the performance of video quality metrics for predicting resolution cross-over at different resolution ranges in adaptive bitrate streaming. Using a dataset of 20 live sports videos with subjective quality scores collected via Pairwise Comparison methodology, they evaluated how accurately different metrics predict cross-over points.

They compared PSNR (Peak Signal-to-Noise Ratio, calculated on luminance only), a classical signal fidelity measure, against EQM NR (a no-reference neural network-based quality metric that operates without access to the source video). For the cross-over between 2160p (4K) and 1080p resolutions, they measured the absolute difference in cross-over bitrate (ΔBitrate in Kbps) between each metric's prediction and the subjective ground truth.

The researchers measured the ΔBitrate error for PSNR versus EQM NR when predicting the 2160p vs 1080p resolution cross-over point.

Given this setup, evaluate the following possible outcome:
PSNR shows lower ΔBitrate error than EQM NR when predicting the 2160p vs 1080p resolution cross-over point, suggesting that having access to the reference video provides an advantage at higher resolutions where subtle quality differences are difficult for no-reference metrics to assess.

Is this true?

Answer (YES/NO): NO